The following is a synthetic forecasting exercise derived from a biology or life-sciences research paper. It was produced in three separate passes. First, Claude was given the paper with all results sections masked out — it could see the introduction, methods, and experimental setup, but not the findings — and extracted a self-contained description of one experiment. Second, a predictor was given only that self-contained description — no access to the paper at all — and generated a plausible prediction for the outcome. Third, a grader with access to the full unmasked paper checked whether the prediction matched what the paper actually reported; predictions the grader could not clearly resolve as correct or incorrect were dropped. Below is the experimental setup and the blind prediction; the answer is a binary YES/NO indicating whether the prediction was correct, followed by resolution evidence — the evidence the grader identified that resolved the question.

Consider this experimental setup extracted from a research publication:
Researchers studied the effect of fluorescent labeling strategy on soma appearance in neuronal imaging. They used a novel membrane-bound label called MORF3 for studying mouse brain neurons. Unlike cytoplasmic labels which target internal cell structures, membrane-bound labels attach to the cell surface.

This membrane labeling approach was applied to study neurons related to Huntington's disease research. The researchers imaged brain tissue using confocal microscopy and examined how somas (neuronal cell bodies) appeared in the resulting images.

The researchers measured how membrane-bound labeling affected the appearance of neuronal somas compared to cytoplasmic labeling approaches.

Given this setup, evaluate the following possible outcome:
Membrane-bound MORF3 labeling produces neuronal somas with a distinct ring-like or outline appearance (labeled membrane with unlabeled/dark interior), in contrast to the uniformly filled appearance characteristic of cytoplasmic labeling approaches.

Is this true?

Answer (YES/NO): YES